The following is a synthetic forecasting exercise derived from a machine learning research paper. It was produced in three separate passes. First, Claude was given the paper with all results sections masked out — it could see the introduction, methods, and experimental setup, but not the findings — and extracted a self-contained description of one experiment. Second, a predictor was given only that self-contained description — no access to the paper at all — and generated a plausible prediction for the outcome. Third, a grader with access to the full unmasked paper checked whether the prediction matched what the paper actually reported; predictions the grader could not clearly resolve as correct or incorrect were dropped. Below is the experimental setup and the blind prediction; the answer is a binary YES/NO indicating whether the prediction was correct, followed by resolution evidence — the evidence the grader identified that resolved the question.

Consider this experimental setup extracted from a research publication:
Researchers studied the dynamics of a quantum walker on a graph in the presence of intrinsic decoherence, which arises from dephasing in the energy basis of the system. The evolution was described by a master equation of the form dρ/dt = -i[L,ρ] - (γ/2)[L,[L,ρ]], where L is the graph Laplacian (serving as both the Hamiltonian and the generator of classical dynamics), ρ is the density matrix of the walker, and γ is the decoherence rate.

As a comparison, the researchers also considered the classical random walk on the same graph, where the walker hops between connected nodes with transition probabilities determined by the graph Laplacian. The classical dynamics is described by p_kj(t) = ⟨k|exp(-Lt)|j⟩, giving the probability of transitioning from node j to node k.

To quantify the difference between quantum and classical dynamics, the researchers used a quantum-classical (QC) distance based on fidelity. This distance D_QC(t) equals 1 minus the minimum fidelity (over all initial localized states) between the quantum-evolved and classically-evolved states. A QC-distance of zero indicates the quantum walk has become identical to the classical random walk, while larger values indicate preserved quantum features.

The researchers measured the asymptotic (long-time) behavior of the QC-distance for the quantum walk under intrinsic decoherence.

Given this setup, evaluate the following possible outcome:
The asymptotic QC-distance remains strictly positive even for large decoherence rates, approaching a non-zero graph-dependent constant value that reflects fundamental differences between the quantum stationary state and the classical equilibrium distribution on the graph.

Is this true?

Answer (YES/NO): YES